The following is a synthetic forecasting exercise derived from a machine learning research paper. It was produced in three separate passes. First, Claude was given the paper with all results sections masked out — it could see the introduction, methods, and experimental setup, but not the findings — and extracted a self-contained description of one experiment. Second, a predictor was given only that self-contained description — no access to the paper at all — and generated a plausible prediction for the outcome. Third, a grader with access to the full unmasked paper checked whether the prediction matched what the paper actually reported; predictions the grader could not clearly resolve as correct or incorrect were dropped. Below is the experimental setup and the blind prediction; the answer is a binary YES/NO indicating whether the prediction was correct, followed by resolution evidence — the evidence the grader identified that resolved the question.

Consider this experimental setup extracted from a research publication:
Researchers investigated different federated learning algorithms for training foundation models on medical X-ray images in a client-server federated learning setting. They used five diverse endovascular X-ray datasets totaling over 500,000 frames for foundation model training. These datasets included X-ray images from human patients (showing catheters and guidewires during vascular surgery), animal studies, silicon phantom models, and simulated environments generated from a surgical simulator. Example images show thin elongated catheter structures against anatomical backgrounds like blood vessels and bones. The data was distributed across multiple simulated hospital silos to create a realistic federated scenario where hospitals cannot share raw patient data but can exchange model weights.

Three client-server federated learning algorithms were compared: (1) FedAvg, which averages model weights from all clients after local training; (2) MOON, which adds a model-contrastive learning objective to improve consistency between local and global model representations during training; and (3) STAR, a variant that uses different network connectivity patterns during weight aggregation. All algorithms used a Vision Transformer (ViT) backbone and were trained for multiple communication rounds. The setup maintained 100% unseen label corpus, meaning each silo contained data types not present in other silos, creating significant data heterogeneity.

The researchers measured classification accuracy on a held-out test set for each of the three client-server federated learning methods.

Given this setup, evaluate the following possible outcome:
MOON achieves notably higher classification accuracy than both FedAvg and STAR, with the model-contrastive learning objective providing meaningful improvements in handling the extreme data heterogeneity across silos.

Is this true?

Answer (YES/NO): NO